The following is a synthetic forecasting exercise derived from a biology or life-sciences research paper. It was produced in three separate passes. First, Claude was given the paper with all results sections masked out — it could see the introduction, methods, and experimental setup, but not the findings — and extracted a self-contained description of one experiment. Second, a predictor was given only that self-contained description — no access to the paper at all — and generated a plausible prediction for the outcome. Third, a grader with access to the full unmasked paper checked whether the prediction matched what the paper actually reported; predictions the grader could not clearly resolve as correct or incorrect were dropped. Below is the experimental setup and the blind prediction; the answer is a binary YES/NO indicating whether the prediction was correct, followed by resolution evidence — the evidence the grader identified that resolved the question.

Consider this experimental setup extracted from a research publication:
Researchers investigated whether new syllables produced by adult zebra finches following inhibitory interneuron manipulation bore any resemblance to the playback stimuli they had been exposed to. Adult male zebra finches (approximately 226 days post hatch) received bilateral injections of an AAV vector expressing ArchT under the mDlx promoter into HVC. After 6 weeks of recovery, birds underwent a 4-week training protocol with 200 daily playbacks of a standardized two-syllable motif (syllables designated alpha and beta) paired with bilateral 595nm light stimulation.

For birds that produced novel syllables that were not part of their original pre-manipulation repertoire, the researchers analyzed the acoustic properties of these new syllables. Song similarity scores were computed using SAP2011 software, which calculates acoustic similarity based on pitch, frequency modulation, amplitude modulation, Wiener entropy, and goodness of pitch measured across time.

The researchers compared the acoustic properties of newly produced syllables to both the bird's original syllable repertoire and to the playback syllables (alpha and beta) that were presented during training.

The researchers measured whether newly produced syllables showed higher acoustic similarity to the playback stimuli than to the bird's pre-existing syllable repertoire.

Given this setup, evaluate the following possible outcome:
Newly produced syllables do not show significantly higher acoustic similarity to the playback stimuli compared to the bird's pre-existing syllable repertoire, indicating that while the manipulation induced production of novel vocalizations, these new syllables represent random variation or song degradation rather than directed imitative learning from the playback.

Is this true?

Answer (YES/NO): NO